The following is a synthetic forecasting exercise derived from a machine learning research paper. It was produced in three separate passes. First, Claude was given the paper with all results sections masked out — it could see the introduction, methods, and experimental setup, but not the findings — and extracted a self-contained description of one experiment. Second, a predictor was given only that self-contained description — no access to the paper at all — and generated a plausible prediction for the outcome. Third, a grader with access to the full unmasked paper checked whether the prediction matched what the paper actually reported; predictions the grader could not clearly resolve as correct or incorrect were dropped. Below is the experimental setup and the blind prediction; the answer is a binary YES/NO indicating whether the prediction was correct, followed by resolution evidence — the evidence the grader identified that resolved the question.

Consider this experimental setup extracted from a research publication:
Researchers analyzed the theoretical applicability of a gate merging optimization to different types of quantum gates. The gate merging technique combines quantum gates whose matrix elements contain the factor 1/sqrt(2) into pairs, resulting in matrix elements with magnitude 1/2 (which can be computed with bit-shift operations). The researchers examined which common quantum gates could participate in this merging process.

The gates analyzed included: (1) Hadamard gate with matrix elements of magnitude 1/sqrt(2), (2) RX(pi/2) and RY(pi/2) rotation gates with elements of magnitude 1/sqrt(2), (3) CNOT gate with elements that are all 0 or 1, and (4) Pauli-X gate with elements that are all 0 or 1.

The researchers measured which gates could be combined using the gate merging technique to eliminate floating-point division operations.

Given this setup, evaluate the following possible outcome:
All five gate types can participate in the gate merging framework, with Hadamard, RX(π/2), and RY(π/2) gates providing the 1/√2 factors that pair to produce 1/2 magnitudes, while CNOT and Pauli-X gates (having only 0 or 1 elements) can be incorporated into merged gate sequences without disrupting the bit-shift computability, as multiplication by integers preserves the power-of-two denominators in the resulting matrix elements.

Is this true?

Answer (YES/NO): NO